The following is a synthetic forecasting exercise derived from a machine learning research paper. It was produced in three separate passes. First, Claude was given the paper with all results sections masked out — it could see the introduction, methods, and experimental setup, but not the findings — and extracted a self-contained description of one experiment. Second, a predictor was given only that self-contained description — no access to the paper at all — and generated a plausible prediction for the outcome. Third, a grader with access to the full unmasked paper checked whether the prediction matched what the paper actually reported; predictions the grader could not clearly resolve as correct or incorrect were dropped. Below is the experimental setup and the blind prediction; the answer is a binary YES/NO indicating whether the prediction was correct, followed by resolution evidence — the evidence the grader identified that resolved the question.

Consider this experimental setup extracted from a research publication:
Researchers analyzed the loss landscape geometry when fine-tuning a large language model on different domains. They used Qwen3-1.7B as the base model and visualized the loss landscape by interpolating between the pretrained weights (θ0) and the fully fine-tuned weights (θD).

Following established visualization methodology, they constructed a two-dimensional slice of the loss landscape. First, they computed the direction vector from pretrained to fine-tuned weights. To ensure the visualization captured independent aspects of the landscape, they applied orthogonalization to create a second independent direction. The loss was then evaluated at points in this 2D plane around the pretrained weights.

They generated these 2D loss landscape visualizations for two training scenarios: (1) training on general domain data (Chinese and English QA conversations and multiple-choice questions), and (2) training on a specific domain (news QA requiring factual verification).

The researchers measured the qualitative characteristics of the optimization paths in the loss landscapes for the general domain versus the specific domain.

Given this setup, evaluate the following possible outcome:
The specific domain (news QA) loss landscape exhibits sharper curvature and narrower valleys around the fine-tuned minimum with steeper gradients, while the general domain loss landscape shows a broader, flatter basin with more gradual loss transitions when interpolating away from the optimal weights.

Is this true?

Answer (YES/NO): NO